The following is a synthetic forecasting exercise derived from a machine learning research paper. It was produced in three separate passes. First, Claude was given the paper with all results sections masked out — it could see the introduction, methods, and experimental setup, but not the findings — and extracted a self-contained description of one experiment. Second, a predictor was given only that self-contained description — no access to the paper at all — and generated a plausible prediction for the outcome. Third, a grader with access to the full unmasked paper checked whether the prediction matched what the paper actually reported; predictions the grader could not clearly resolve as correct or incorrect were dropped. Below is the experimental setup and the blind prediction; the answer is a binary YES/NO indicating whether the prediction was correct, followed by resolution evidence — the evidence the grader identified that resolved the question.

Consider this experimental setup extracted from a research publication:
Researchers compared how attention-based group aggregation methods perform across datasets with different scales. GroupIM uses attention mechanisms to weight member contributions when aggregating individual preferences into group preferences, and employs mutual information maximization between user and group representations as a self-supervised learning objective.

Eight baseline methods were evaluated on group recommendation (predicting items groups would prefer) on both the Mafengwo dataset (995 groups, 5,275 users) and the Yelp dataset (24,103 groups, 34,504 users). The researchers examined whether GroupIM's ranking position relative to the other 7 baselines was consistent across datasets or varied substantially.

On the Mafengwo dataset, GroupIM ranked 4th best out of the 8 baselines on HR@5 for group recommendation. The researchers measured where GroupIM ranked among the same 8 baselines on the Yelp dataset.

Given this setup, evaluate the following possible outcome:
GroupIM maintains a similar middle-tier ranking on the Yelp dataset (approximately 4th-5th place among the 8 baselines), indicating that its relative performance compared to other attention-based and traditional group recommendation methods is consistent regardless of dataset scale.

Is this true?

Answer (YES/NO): NO